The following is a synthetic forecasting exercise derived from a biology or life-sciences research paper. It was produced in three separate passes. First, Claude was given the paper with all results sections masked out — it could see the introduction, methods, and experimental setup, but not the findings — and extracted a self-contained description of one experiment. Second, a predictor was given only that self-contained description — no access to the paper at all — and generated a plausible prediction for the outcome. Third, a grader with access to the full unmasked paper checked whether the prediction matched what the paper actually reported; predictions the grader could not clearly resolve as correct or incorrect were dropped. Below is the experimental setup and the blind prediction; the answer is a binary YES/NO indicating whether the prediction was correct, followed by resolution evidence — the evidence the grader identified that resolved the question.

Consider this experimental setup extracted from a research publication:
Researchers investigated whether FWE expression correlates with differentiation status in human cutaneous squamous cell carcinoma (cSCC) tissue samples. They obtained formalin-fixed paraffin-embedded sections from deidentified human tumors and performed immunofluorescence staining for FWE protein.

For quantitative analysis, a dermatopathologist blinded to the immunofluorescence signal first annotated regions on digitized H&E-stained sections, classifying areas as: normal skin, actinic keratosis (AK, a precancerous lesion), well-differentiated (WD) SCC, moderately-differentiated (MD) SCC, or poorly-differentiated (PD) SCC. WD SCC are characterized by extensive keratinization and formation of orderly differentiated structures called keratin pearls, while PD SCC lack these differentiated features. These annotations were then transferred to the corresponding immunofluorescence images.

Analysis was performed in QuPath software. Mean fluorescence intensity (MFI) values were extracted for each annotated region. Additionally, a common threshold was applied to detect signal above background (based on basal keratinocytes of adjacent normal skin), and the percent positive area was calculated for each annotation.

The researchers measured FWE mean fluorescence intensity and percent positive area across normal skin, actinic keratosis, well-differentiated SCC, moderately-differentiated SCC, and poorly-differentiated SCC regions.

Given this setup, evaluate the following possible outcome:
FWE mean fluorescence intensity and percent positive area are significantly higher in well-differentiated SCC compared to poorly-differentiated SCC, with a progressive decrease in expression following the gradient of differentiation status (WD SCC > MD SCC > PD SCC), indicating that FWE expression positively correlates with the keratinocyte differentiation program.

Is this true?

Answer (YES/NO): NO